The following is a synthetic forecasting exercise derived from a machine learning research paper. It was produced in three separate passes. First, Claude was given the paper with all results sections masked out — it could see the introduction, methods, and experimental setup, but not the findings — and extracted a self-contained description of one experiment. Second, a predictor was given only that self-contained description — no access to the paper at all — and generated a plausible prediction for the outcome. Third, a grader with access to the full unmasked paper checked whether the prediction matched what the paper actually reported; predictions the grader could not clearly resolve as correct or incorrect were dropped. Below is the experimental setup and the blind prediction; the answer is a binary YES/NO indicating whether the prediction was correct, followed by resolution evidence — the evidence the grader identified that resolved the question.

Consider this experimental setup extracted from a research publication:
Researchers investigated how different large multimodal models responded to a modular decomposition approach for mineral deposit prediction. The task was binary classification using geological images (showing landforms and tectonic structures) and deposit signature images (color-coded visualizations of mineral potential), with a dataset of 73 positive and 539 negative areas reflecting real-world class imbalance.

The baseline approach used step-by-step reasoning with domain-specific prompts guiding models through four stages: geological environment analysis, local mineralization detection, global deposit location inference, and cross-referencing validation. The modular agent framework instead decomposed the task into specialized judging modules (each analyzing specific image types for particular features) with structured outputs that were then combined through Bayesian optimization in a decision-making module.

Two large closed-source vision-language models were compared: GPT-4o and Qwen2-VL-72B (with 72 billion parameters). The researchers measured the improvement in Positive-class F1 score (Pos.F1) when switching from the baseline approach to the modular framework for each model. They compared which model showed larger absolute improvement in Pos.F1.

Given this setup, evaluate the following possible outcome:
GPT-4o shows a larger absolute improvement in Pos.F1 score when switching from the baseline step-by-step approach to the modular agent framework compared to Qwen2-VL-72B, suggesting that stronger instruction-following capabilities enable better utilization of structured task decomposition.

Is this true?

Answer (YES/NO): NO